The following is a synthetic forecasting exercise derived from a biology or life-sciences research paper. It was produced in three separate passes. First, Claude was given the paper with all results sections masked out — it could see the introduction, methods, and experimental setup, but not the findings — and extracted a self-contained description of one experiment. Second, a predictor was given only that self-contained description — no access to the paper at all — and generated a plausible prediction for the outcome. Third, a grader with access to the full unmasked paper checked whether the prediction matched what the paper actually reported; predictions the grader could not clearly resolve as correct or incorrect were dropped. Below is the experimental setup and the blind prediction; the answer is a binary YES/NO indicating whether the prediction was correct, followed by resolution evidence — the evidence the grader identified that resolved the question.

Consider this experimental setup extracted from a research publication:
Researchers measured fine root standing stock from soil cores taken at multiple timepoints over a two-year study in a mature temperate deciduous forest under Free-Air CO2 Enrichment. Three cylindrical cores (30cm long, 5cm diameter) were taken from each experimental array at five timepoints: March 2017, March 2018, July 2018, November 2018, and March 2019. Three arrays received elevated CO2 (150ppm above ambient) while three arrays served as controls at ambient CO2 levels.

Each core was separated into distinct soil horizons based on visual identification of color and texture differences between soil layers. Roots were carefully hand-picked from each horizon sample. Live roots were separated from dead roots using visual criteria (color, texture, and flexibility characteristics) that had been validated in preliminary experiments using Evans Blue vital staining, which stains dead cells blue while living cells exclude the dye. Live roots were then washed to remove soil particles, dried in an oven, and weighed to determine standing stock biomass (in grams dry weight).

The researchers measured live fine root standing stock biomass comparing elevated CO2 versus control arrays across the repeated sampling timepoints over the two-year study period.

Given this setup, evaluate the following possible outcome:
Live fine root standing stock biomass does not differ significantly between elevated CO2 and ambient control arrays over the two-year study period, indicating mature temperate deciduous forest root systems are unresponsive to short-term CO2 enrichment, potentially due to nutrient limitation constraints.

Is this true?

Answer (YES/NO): NO